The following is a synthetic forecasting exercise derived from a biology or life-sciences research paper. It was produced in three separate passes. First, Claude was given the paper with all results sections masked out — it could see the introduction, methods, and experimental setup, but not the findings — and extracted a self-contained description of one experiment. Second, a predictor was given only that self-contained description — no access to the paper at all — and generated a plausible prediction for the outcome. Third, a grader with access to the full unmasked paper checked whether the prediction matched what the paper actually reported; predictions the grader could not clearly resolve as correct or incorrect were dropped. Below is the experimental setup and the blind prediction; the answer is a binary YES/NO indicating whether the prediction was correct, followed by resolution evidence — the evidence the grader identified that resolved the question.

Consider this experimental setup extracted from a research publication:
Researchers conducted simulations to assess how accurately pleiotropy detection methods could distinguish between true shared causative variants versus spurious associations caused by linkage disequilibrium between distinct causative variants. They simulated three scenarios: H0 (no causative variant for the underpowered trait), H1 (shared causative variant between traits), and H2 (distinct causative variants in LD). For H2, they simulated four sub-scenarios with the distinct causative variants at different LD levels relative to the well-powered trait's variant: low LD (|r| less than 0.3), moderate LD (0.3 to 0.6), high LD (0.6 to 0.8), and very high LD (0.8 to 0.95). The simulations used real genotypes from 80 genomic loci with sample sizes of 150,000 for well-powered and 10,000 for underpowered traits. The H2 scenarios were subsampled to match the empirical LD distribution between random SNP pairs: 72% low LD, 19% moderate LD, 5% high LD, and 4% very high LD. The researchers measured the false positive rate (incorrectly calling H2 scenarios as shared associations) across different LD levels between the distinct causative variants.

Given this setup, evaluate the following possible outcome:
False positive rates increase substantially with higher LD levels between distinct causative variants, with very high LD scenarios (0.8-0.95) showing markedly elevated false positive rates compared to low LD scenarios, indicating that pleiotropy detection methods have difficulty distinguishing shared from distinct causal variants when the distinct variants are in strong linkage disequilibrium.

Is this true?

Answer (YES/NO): YES